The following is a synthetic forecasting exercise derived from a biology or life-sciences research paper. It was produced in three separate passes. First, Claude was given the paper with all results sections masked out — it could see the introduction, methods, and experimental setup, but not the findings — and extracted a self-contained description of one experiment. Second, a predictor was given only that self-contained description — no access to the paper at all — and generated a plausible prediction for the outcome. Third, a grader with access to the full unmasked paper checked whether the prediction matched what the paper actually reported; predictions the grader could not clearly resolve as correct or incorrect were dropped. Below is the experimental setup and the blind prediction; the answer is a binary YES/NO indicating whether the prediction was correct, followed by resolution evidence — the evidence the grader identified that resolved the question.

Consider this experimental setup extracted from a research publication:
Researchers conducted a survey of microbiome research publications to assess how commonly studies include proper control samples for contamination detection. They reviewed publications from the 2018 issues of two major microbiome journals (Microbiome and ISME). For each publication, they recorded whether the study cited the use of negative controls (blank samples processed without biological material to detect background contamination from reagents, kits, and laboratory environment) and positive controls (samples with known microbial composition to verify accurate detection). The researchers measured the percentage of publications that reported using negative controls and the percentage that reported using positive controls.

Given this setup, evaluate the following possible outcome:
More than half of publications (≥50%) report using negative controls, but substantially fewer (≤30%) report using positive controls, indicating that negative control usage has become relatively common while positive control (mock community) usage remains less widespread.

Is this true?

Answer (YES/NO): NO